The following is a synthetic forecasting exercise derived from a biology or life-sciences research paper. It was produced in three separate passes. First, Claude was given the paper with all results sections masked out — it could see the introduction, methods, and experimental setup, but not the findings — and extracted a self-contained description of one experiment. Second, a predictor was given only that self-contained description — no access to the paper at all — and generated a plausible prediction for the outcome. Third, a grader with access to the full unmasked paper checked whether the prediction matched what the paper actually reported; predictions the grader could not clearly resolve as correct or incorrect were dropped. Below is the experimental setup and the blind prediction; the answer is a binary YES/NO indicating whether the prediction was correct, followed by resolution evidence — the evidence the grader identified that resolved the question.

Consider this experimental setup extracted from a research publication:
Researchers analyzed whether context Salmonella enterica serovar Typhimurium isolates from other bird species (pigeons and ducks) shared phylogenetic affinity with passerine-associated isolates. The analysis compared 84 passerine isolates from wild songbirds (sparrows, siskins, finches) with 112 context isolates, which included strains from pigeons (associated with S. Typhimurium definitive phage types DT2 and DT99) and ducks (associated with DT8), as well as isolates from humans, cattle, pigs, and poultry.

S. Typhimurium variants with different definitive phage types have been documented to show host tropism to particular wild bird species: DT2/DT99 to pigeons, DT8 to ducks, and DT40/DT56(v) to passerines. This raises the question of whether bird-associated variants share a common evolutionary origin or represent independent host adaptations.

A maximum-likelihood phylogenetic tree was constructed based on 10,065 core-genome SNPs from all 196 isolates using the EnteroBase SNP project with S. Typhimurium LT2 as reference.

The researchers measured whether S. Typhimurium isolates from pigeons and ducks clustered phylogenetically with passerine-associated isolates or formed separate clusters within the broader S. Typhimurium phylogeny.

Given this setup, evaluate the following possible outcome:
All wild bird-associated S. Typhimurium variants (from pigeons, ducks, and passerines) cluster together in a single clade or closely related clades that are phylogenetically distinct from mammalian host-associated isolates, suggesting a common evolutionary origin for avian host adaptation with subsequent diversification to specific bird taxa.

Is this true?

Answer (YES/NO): NO